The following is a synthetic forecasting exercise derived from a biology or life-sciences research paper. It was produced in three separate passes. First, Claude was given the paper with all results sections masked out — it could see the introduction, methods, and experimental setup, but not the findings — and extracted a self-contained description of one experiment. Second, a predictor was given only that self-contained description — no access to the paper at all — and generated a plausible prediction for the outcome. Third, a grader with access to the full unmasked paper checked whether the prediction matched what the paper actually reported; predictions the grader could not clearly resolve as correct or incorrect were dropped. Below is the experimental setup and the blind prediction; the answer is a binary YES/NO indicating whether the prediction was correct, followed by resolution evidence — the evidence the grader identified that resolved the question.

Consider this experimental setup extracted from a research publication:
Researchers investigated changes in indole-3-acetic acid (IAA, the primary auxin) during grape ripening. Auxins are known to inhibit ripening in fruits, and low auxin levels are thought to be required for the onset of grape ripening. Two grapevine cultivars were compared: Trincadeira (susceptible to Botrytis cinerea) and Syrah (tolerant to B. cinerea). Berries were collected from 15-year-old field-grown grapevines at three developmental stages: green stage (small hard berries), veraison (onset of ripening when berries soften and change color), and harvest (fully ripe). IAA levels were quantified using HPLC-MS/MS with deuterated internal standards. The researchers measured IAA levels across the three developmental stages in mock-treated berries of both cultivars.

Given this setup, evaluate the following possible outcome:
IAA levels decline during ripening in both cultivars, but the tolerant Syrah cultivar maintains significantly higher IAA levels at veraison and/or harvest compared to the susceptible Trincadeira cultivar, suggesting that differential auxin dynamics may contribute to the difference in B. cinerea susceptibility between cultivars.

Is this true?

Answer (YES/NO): NO